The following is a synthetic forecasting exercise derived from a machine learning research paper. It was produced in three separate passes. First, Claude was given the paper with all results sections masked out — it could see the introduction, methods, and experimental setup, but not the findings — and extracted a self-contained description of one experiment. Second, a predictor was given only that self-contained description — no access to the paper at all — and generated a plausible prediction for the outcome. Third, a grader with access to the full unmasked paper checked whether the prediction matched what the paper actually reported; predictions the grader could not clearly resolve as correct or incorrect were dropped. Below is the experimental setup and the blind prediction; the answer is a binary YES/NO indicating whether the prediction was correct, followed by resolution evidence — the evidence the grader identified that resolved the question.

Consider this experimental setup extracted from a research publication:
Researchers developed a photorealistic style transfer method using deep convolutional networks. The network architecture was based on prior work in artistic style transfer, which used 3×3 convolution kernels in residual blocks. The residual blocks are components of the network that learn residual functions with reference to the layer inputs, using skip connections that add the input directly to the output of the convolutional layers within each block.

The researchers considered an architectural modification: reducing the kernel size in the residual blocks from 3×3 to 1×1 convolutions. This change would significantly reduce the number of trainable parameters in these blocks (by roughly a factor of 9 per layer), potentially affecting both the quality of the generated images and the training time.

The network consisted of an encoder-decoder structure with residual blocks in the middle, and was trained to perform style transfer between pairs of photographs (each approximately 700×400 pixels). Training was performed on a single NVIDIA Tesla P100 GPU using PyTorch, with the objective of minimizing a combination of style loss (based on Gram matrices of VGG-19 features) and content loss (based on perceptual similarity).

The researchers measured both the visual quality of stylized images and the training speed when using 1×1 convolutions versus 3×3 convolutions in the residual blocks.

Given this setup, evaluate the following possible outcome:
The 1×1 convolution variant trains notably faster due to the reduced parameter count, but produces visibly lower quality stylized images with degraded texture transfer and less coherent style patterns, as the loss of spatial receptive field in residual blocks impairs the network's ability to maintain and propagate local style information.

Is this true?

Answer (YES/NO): NO